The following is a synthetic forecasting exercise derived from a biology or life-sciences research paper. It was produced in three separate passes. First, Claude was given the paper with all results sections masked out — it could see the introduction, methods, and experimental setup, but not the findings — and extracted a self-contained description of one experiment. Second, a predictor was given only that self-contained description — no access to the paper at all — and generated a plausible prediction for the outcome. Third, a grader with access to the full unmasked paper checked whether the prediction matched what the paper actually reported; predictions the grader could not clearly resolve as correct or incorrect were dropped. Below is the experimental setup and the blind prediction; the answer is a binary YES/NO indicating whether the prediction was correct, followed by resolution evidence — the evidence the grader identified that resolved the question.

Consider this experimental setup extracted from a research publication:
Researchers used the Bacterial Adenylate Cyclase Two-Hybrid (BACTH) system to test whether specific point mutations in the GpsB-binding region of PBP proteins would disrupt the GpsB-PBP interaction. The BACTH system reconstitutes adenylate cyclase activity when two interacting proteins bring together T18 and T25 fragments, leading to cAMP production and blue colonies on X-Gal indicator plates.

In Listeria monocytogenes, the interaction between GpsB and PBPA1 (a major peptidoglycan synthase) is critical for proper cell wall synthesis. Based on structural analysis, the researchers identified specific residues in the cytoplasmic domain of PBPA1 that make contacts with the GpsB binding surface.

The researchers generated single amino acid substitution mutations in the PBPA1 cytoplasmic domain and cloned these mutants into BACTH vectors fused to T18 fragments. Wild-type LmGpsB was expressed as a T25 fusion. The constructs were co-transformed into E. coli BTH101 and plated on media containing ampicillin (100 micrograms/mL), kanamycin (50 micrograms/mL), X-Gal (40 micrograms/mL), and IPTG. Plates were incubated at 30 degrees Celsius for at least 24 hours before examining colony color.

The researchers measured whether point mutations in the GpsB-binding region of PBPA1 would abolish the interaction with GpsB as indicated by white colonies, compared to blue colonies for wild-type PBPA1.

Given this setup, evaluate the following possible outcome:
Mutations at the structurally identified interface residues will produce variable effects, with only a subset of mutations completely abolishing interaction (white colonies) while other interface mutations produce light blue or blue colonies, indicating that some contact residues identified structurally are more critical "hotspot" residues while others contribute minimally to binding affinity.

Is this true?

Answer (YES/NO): YES